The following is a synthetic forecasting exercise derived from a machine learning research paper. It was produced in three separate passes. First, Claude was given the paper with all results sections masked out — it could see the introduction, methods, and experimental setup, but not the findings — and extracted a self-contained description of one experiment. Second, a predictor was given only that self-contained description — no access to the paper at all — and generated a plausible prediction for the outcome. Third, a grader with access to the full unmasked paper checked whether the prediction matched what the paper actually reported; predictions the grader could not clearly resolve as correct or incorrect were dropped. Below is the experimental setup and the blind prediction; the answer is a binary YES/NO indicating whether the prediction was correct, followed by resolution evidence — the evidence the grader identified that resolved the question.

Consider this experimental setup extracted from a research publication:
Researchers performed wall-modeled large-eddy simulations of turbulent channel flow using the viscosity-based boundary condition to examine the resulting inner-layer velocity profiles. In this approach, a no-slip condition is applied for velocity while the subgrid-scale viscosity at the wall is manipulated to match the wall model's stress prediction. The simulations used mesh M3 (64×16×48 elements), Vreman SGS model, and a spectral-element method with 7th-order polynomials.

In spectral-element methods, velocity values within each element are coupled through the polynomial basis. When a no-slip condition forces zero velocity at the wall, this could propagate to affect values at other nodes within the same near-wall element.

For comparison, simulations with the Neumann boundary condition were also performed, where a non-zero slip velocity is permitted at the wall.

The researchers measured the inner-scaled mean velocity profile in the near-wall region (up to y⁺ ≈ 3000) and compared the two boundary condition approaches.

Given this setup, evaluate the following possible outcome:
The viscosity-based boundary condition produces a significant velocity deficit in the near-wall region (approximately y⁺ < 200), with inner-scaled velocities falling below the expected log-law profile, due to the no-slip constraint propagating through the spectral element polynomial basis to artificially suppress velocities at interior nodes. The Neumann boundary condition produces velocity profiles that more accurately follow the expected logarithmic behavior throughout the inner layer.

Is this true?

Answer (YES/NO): NO